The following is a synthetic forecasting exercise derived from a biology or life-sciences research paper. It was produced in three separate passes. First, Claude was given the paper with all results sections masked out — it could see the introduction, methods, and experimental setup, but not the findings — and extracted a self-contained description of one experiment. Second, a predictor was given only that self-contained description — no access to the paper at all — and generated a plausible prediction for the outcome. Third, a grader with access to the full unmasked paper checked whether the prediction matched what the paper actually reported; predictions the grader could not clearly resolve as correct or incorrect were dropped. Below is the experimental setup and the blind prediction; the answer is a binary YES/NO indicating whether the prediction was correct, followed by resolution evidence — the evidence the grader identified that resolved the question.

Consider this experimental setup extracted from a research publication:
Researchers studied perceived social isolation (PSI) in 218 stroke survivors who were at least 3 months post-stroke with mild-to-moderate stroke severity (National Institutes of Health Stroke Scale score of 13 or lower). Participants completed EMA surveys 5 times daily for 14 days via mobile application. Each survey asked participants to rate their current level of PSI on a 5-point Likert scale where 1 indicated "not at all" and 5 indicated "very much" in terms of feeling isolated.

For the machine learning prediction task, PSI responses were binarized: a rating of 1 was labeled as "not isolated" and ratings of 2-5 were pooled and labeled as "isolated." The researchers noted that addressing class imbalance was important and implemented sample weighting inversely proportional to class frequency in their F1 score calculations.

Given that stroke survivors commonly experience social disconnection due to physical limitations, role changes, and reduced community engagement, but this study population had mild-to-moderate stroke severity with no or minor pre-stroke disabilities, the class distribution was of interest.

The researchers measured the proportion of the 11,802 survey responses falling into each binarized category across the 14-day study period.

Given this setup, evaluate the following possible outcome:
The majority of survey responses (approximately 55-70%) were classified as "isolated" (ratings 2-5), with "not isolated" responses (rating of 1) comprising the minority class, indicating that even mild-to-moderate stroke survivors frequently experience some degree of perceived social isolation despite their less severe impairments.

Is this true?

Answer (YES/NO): NO